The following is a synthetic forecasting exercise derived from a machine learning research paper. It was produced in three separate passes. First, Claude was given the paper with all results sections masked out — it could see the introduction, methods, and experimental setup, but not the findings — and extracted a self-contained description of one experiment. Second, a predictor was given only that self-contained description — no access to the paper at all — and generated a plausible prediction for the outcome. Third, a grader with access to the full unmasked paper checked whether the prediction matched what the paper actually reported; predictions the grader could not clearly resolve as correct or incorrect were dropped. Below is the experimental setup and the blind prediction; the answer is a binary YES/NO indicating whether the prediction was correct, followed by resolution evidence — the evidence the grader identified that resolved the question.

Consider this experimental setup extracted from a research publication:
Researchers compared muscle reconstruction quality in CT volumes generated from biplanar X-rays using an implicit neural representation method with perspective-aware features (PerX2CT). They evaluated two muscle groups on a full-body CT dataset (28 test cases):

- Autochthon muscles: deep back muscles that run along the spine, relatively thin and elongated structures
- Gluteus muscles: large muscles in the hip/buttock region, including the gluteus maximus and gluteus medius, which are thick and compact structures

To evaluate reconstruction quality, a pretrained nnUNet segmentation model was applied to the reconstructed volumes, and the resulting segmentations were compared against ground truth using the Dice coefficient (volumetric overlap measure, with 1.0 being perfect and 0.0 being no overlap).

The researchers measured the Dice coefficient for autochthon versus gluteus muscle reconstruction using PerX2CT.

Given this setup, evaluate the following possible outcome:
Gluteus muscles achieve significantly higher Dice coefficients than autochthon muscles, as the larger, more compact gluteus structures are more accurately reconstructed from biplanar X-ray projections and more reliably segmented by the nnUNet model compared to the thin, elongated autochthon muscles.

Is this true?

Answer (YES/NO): NO